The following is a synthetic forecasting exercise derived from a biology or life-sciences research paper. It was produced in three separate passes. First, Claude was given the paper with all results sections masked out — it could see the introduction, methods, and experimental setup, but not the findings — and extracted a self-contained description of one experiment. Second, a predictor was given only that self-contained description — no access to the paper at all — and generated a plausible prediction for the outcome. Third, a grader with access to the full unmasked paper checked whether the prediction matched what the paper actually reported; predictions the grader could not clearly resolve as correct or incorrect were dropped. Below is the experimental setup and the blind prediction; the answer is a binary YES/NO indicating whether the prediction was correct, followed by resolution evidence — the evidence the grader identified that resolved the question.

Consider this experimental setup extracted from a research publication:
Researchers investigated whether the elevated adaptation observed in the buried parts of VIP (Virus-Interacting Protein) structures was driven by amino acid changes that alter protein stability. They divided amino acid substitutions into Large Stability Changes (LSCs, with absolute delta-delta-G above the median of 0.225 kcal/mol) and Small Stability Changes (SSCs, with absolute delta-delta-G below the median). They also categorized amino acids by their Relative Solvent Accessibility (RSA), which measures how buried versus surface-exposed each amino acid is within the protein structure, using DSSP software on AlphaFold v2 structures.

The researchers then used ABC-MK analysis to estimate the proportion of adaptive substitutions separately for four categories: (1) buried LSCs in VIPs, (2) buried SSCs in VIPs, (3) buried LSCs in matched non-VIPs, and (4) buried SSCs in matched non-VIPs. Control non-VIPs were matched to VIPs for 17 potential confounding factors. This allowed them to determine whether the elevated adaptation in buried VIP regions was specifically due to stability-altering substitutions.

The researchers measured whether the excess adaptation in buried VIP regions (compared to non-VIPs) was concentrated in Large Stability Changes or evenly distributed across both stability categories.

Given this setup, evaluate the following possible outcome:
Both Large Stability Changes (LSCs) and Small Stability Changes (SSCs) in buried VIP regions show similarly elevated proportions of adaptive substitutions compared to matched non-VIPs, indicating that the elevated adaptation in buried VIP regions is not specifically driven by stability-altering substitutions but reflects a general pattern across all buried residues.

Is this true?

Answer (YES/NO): NO